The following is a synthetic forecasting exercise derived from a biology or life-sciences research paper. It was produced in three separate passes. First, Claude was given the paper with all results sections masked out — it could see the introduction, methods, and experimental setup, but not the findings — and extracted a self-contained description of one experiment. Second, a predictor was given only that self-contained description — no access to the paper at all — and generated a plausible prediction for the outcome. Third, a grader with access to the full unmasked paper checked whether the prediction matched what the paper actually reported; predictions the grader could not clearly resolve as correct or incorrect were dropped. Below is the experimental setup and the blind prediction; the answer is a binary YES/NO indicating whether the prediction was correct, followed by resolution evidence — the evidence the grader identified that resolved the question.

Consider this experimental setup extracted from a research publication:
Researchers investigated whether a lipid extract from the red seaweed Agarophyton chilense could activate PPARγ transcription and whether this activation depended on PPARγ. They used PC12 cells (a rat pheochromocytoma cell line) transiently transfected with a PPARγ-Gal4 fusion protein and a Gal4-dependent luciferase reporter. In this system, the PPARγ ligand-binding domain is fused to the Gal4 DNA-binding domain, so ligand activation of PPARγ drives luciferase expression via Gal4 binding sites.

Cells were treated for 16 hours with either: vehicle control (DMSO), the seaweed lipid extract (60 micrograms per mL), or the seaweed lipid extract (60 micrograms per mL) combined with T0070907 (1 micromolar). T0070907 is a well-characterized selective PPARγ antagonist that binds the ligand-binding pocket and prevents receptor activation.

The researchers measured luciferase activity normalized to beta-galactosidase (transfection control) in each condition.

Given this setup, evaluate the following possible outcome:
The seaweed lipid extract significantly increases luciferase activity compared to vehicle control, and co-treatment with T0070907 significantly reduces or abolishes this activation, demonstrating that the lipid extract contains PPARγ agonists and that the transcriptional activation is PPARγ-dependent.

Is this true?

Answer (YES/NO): YES